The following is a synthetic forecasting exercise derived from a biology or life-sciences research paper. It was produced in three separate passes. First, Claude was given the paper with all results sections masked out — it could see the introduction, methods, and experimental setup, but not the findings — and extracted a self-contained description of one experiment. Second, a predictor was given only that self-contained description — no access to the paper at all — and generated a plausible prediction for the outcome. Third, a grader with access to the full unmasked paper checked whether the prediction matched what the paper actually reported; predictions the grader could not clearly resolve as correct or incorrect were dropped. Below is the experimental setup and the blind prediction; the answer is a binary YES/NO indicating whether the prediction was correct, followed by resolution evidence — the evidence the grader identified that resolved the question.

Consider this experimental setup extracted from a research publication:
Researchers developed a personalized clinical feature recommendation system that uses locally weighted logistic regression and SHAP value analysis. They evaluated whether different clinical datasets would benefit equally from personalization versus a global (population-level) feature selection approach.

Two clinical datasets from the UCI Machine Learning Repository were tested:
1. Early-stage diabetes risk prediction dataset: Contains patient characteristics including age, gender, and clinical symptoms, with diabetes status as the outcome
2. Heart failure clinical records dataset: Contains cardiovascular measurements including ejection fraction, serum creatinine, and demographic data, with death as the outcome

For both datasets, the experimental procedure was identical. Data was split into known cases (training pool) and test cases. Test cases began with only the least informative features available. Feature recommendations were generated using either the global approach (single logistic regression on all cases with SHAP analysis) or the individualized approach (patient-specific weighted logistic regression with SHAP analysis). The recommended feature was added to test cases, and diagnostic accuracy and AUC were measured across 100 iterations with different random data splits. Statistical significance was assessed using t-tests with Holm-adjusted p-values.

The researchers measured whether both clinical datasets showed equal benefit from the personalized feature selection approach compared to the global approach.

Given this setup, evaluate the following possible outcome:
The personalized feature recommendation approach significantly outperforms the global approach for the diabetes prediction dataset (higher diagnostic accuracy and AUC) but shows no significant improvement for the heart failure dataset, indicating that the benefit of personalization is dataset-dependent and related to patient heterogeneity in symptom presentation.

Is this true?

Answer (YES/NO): YES